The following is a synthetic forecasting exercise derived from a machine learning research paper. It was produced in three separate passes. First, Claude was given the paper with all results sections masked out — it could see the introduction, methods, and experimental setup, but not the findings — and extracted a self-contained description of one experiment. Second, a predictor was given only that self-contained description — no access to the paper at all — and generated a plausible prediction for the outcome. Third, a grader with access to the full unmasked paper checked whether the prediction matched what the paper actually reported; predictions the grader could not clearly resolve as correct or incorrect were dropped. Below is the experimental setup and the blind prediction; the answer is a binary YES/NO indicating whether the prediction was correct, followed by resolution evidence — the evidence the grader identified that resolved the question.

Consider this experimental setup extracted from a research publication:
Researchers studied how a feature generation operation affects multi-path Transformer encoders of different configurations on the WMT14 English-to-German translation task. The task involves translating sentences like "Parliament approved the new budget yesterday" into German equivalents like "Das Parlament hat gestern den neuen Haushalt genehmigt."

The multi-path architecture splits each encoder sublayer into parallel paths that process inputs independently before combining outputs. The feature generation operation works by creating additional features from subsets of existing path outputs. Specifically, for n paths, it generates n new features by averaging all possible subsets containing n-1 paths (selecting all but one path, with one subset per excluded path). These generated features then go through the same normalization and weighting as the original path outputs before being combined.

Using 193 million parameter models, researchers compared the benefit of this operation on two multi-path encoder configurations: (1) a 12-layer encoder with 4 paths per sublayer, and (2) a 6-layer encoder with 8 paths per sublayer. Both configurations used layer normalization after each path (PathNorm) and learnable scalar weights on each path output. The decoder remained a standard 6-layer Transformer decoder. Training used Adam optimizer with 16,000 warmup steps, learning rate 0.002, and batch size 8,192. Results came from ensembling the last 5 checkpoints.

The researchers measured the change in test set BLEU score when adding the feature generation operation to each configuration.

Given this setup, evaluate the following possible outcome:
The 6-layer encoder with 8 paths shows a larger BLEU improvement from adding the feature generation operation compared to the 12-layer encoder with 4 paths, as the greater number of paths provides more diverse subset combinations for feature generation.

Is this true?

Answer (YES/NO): YES